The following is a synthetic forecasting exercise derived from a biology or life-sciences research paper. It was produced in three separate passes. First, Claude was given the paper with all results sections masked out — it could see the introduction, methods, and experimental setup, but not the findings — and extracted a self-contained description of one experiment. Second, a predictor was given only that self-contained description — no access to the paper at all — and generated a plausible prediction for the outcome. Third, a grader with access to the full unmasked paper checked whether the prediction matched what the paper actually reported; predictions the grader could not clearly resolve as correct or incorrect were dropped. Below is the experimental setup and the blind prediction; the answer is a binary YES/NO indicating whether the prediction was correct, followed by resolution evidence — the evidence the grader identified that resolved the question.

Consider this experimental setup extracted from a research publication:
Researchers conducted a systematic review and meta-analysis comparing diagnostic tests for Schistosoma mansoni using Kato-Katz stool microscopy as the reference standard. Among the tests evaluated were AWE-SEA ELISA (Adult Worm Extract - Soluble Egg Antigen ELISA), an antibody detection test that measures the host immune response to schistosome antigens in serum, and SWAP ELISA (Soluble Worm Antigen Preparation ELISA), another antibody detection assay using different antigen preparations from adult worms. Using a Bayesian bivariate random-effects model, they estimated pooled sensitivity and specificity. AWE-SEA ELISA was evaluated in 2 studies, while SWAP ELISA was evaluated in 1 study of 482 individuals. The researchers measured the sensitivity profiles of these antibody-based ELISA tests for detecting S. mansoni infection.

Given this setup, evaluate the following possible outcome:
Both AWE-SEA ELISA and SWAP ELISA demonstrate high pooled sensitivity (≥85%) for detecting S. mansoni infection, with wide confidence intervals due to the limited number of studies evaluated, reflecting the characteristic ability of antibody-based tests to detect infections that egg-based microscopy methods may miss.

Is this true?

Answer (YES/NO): YES